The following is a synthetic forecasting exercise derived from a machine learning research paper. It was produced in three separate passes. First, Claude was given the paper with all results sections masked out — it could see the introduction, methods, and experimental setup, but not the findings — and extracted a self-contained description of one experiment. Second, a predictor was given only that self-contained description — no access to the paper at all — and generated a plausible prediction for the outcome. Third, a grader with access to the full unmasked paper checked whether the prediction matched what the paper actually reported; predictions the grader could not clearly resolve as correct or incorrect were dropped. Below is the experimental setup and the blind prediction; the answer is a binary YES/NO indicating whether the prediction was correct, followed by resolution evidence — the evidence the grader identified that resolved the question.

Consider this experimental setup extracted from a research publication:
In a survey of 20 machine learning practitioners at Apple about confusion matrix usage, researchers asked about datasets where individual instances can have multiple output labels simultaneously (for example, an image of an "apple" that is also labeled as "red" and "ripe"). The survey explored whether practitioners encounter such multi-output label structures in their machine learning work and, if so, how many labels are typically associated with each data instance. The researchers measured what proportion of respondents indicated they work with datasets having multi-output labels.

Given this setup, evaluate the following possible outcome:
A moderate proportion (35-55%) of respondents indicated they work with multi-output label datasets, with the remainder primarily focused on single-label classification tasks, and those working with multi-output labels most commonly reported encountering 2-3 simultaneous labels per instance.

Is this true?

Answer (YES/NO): NO